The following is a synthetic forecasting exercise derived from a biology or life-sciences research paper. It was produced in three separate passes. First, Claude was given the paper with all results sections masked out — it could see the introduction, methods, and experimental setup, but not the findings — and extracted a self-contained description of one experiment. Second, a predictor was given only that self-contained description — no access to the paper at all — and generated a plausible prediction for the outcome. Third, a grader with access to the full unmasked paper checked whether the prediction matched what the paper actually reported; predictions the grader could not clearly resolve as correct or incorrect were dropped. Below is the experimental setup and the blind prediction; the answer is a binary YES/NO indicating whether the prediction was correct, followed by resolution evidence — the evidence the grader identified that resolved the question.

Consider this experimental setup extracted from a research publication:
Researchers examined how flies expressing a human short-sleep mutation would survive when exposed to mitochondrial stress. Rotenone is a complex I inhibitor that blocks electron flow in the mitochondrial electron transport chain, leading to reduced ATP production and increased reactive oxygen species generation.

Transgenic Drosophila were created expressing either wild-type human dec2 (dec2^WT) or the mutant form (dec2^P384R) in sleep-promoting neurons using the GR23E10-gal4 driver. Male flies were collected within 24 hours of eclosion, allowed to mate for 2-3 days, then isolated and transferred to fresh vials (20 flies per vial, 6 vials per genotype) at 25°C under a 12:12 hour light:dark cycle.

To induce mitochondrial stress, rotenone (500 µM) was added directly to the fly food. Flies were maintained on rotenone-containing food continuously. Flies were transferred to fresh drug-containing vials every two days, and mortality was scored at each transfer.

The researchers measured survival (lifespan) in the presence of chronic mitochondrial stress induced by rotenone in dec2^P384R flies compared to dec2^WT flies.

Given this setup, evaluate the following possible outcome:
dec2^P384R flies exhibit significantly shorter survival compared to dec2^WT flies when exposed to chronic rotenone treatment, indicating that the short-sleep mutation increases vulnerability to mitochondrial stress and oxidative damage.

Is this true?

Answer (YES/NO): NO